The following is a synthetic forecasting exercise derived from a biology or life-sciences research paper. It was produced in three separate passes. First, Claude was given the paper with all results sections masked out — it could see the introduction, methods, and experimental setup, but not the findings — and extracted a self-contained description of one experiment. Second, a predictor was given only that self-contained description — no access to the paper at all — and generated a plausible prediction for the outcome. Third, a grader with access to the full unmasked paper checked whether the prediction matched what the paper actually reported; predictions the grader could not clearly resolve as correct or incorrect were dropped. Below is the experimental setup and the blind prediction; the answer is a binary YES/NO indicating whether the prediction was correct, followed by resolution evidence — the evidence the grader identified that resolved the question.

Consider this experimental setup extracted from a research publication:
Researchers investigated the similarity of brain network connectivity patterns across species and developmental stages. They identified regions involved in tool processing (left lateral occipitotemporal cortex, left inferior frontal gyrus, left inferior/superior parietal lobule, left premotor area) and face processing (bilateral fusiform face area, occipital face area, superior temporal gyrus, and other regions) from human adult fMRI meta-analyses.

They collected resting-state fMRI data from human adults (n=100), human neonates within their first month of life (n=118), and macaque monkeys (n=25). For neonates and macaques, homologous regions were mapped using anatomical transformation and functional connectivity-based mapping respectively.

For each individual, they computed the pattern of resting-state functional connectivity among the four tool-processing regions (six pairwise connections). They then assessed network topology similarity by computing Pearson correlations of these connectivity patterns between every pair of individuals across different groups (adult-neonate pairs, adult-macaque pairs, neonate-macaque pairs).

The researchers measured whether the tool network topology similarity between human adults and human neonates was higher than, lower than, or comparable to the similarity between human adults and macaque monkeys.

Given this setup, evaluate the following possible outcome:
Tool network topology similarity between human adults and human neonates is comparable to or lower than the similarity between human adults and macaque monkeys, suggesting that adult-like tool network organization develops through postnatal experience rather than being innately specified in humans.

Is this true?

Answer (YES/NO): NO